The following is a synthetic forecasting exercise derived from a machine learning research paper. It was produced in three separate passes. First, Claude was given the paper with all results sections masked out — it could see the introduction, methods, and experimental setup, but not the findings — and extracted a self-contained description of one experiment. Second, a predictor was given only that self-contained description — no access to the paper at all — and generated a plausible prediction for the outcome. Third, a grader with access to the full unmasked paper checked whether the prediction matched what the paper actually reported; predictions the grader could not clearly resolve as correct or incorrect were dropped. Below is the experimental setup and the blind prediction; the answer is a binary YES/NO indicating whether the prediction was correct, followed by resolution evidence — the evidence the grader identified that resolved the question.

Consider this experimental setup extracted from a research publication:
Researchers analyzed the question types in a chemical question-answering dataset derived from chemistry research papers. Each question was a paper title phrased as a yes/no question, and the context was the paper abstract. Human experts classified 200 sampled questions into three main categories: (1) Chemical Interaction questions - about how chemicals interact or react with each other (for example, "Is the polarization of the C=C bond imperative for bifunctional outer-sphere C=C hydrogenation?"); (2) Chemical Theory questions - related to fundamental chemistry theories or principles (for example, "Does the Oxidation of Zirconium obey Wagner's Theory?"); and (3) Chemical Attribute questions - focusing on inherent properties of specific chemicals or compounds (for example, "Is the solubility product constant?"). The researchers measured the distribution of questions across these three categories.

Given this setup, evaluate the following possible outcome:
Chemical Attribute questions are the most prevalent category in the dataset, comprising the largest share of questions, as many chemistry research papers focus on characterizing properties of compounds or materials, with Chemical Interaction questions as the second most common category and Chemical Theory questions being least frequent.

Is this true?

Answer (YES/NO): NO